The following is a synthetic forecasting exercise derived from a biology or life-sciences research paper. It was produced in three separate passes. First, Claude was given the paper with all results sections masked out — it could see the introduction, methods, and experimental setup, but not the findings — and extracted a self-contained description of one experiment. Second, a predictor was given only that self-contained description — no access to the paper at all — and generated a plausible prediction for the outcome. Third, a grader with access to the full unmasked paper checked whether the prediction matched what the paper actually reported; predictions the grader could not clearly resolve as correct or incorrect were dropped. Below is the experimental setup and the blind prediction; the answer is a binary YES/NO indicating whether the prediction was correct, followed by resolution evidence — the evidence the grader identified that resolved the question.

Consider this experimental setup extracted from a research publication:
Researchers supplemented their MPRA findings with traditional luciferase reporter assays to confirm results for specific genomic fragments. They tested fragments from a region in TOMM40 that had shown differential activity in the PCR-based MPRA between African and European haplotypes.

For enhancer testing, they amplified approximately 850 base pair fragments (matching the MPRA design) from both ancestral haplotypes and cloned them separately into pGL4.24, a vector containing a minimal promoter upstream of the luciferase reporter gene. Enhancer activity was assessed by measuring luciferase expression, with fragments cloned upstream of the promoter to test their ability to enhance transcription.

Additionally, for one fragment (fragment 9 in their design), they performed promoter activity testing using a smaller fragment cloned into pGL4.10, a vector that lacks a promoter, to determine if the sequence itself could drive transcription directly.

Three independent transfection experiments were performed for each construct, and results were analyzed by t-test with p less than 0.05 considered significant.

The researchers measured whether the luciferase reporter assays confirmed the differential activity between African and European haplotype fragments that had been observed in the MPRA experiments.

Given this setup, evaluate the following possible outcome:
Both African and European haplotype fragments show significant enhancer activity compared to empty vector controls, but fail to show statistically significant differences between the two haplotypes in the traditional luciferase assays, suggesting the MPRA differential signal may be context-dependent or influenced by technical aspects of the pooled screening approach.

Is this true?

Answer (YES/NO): NO